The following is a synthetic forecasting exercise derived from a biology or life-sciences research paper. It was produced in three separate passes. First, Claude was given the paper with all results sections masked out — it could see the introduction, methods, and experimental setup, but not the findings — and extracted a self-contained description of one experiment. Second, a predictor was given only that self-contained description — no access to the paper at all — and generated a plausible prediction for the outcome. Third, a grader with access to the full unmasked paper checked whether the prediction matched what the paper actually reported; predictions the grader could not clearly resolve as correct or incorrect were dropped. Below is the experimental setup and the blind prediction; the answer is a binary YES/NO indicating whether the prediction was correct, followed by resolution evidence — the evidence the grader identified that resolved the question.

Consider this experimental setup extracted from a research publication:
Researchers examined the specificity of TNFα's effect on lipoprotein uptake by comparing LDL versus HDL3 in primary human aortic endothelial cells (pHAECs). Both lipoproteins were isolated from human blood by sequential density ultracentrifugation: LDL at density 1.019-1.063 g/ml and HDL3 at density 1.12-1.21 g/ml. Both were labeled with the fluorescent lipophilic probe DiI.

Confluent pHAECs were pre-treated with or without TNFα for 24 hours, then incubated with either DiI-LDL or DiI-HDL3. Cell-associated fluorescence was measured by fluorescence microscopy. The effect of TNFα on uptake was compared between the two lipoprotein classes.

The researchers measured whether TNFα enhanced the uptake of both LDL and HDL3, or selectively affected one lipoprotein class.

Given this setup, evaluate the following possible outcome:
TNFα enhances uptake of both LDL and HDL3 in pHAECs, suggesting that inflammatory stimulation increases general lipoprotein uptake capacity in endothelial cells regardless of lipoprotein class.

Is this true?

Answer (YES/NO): NO